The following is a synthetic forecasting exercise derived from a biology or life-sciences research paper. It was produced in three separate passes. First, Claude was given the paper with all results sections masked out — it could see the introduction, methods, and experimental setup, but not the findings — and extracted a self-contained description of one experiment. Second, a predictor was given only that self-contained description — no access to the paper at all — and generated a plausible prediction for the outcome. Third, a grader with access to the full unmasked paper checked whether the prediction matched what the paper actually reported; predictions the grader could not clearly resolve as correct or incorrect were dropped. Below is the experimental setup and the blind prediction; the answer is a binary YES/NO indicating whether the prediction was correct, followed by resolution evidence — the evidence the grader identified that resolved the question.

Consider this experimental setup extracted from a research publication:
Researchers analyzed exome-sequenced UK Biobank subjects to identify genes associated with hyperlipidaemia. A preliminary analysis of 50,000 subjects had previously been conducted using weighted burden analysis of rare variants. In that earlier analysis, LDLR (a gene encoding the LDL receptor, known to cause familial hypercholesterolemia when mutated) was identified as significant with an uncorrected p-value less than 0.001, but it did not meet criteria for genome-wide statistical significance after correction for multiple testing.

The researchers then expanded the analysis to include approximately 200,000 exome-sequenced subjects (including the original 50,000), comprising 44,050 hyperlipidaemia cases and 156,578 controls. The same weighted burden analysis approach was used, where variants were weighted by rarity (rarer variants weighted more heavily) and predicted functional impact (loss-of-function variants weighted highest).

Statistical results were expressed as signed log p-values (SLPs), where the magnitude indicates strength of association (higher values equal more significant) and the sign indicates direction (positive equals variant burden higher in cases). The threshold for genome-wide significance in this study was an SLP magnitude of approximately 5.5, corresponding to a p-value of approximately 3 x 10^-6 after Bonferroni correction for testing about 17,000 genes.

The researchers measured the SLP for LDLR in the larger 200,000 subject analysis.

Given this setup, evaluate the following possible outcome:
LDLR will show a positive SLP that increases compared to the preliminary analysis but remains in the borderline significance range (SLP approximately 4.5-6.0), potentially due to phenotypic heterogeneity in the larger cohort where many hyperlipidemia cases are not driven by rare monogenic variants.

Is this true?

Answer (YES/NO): NO